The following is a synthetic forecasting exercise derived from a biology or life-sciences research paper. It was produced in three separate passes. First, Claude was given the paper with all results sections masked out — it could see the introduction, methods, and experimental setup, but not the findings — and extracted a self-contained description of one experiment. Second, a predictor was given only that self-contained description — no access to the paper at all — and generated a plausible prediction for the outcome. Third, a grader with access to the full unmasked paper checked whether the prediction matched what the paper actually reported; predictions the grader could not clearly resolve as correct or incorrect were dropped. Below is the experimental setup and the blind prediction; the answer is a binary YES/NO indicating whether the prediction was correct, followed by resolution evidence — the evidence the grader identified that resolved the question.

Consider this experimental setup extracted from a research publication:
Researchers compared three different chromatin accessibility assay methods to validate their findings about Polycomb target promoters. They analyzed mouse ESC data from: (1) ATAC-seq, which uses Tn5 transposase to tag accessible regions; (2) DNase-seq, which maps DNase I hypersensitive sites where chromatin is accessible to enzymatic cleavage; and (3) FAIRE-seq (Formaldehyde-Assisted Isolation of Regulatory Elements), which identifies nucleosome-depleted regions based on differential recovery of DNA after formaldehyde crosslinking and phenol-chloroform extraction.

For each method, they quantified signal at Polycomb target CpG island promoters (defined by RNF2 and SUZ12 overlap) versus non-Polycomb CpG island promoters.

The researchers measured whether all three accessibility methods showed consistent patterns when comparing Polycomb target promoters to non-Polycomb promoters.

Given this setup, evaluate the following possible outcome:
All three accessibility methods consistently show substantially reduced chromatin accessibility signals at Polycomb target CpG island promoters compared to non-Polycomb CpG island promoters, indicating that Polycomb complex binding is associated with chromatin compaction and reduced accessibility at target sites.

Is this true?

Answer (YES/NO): YES